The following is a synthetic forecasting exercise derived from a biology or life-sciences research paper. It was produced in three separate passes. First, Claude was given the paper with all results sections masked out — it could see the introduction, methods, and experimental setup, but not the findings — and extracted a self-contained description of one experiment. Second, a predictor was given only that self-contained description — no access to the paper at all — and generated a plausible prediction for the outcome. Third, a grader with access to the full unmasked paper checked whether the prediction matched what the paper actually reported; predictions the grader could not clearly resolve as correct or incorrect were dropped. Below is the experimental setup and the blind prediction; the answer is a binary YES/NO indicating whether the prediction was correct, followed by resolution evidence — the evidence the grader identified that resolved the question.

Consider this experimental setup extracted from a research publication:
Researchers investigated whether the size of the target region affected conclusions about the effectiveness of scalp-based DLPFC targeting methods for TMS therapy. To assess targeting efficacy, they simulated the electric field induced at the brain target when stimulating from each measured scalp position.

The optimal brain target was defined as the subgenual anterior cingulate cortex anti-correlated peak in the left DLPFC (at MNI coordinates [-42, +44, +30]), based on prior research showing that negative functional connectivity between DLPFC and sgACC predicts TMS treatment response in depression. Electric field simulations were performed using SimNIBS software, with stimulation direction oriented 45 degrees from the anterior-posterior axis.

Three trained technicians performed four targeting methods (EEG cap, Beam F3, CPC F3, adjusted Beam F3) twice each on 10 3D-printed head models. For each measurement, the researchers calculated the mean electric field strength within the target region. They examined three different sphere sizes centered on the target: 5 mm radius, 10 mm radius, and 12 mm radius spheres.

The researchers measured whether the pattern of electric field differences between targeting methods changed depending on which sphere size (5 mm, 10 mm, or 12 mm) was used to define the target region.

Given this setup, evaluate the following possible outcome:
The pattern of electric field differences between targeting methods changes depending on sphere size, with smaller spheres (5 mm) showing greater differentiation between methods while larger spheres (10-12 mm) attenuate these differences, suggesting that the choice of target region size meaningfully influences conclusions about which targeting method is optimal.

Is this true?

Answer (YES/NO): NO